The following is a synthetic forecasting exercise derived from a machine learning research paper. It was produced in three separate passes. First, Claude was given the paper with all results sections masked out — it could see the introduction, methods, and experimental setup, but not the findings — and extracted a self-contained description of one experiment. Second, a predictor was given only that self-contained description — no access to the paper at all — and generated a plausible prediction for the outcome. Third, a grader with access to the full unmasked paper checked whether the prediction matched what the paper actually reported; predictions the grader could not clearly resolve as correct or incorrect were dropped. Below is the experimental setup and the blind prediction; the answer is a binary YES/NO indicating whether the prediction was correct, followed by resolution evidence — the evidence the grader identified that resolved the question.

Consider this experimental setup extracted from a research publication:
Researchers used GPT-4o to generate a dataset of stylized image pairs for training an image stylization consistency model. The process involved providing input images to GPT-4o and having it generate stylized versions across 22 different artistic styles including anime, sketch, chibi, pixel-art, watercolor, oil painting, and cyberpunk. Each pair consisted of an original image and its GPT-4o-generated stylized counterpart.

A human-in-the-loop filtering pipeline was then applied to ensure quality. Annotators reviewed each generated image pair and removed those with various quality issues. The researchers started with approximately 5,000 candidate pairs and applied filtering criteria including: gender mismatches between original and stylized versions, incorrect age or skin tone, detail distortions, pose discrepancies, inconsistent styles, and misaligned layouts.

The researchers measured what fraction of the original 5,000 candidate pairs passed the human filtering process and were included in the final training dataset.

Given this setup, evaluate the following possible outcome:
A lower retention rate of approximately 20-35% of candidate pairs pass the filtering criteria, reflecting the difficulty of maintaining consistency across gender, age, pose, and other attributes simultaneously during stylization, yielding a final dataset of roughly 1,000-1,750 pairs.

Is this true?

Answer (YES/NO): NO